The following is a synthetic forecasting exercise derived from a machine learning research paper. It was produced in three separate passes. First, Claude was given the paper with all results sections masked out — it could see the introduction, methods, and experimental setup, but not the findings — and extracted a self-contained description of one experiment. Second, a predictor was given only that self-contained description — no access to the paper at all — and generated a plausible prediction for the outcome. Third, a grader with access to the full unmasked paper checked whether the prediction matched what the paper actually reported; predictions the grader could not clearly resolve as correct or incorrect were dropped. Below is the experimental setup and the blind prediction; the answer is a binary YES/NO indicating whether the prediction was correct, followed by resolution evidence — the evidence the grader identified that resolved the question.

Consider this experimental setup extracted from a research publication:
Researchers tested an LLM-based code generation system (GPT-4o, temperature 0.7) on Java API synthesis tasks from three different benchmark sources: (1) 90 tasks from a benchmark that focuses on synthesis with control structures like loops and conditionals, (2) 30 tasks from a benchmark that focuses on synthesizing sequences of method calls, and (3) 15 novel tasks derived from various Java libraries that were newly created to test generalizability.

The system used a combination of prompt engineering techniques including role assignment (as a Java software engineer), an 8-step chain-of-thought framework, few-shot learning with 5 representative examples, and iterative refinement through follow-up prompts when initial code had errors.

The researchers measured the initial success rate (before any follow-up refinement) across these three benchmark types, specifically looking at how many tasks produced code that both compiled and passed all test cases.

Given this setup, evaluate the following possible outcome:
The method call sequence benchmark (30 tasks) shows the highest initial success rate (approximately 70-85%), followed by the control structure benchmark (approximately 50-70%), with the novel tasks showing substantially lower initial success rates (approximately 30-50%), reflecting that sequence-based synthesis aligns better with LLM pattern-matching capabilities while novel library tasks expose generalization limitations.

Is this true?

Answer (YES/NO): NO